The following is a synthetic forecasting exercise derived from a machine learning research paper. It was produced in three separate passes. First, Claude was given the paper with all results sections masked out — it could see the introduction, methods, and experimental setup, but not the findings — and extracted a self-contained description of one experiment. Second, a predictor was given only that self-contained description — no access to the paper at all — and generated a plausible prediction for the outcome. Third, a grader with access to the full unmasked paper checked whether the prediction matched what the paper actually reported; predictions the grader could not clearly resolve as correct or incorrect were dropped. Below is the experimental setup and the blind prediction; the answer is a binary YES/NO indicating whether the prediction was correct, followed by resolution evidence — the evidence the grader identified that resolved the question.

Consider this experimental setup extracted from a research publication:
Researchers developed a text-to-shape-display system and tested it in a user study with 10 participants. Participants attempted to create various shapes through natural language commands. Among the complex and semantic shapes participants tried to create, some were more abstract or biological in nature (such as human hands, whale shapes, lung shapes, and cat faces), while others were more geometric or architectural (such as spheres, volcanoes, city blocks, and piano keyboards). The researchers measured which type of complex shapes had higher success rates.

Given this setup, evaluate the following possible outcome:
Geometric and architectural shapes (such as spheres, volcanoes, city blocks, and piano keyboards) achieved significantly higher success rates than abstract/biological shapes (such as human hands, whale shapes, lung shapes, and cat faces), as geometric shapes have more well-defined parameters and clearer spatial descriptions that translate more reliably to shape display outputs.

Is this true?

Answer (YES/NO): YES